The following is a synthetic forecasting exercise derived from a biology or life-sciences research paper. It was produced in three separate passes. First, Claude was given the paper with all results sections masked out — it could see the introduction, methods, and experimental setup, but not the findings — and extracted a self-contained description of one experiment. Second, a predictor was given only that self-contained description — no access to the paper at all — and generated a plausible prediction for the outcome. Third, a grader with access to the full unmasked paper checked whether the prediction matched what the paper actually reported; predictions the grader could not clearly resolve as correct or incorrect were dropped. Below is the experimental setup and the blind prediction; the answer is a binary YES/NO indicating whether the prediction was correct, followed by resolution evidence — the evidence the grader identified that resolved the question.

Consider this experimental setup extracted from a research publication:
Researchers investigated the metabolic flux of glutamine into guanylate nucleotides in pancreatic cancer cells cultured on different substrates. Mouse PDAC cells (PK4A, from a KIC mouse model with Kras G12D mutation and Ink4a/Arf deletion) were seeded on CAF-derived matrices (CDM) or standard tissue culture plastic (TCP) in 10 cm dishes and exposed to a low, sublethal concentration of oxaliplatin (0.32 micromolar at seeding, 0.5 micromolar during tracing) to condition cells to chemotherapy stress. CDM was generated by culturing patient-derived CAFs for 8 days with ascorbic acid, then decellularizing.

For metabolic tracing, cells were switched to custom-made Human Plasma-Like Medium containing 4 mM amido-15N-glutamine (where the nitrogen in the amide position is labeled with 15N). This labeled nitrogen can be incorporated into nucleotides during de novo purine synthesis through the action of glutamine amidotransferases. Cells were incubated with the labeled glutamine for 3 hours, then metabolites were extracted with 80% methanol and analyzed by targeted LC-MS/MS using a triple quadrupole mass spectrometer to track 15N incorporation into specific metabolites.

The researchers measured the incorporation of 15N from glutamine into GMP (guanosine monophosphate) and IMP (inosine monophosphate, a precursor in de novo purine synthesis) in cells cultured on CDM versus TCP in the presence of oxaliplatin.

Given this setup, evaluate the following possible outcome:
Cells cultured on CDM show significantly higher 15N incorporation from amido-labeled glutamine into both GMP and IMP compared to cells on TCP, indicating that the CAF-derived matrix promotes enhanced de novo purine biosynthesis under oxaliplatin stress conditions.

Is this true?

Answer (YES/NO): NO